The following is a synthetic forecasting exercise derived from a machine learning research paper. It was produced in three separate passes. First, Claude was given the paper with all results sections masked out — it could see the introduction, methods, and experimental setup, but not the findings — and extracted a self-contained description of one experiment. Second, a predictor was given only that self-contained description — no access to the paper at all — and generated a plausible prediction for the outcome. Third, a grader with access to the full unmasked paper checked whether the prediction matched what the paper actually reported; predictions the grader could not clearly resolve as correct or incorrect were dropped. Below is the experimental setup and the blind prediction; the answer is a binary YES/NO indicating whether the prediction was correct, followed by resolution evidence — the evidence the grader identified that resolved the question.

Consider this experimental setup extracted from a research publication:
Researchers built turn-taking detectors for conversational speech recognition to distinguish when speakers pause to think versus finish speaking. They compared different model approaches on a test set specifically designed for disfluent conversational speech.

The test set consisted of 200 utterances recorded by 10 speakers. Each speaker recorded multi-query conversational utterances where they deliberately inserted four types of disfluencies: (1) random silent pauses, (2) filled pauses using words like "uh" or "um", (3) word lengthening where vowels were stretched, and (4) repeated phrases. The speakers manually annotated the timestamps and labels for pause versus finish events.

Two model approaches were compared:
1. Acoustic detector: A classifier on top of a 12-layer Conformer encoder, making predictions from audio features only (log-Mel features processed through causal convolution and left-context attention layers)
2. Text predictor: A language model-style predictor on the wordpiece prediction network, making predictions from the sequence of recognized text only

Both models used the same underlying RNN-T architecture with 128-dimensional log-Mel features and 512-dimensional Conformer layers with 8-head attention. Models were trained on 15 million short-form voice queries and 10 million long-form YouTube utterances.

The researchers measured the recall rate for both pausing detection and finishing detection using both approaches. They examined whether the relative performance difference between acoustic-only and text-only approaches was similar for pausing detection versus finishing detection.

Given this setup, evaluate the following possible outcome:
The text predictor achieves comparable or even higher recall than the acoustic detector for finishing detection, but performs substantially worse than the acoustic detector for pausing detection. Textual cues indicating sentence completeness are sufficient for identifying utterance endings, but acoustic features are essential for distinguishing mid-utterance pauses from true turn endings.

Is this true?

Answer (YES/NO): YES